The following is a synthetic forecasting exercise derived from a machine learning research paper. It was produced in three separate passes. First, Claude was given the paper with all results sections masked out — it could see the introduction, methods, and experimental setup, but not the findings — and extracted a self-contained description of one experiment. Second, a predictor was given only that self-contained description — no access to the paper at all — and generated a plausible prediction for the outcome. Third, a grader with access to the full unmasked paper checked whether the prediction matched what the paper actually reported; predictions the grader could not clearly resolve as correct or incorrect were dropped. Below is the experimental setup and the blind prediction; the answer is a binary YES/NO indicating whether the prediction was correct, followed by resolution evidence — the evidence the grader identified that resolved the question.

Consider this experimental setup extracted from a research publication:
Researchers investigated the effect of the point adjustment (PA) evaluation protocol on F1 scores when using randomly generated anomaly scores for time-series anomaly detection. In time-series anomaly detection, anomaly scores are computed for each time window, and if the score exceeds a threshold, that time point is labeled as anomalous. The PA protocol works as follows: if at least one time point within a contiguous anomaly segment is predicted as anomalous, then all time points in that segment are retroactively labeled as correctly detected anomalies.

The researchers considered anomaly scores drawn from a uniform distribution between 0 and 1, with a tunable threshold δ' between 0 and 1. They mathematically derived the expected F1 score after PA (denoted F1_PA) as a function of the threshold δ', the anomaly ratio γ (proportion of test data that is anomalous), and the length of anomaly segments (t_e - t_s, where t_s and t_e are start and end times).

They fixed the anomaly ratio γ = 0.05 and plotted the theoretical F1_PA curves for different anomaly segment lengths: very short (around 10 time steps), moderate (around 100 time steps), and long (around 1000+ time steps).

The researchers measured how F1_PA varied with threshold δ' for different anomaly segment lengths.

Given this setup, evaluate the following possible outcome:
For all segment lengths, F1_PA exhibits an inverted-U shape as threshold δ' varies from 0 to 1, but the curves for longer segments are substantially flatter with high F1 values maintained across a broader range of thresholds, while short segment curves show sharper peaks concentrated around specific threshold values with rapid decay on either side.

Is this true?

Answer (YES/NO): NO